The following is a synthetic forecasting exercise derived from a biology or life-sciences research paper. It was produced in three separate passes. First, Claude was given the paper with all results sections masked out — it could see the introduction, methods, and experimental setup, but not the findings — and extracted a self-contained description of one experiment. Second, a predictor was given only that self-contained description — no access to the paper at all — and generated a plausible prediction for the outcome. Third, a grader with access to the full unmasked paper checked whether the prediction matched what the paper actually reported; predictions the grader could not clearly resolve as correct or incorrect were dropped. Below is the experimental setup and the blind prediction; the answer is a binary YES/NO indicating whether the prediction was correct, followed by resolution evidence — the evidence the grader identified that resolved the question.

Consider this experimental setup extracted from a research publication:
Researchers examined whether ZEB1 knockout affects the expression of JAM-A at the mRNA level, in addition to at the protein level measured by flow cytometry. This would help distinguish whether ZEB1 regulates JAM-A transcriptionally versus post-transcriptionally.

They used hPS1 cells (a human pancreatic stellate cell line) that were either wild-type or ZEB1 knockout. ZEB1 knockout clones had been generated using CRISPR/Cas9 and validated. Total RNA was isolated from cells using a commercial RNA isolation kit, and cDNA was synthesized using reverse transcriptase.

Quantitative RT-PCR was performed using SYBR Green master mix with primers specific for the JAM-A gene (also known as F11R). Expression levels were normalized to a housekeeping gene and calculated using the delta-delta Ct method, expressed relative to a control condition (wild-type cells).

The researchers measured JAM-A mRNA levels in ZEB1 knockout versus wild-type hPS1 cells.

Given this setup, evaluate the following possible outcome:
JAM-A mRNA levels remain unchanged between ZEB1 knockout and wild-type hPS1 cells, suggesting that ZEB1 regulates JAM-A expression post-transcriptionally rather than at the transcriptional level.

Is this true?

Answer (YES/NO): NO